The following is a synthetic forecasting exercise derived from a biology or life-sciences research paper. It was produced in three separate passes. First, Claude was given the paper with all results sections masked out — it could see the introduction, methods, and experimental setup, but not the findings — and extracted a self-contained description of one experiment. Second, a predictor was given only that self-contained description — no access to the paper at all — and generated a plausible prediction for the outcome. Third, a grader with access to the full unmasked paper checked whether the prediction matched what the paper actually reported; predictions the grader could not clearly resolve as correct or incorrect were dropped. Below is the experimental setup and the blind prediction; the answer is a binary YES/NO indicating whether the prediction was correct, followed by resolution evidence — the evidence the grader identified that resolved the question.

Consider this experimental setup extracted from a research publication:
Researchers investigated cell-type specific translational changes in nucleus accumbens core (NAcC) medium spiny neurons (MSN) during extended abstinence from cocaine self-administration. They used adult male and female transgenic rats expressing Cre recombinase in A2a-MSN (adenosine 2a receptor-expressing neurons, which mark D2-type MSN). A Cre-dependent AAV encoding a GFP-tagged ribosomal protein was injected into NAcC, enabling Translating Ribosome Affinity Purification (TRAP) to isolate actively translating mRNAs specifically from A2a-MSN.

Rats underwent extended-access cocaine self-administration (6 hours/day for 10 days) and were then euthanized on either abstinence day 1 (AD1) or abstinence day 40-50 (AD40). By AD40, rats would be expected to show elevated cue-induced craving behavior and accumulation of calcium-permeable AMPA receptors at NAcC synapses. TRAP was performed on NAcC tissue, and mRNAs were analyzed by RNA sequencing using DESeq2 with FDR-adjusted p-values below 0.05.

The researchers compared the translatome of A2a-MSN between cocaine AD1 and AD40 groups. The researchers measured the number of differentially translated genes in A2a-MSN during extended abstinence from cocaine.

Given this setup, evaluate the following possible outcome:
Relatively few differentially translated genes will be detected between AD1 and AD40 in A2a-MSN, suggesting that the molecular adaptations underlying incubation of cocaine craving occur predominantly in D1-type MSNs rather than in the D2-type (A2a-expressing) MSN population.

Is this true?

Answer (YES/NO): YES